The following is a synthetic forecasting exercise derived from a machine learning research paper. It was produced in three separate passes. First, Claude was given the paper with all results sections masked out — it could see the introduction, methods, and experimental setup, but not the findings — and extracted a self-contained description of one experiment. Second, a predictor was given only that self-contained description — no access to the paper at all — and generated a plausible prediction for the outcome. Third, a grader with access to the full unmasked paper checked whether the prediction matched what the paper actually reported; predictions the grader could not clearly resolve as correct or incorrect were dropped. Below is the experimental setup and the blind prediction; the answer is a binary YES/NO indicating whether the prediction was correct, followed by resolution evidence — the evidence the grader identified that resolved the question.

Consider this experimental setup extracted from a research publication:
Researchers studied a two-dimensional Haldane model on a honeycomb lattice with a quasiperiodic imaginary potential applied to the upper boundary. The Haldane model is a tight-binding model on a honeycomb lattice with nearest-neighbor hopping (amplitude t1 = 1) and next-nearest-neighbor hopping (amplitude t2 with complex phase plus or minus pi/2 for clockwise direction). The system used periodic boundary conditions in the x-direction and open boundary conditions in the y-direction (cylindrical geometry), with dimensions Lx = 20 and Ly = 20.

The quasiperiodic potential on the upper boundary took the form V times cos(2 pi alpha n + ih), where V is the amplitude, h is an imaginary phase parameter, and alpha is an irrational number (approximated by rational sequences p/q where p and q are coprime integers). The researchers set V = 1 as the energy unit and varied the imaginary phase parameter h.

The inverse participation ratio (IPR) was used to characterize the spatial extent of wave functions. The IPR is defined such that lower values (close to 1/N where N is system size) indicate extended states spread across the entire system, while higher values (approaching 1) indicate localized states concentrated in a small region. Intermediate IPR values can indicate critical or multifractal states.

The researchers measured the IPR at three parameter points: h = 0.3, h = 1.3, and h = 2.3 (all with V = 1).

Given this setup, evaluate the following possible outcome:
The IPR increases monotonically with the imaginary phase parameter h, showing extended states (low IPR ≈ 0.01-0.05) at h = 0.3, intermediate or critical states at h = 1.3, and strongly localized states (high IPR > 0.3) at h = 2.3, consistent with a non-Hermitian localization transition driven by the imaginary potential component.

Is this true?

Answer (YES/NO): NO